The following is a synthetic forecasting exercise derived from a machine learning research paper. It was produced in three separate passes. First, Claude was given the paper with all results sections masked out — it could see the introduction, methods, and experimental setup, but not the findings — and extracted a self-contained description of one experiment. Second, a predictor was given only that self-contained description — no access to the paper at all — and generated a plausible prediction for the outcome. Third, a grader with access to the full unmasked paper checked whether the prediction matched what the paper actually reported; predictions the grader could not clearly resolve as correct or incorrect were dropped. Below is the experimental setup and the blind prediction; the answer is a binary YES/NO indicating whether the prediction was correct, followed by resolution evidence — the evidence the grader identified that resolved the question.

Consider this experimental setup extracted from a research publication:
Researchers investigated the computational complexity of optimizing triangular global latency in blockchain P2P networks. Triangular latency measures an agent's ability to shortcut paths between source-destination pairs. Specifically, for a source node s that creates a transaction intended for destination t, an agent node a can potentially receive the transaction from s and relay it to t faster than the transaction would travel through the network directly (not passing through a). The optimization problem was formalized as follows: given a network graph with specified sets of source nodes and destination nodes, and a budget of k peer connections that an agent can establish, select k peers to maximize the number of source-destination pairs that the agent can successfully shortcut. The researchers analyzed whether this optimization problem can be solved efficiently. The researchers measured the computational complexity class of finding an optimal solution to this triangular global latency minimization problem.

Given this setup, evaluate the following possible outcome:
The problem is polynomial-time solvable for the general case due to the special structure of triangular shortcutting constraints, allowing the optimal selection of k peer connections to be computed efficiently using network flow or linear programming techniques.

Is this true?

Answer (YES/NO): NO